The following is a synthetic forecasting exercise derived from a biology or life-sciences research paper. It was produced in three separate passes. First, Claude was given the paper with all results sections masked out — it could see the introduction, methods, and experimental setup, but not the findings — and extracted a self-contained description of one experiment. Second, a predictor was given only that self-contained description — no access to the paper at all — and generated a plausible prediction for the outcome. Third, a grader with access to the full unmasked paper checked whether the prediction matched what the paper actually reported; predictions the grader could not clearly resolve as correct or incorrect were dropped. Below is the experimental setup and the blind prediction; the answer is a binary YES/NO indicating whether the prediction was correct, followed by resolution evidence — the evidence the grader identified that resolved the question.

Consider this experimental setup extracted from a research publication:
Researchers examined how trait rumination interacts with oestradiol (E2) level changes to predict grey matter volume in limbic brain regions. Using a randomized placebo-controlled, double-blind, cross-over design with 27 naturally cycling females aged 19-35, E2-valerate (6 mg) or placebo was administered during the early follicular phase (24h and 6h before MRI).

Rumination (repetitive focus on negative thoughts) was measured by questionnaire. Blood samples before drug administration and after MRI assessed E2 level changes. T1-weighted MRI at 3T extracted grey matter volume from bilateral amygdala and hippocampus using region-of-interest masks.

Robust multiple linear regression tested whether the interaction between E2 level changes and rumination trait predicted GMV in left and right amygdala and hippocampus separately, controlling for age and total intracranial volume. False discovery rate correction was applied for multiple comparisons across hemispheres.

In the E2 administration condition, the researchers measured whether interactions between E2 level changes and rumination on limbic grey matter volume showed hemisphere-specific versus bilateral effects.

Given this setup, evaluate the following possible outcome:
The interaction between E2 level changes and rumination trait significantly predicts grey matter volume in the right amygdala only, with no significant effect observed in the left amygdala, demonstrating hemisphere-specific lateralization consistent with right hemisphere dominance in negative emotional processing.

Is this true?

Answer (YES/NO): NO